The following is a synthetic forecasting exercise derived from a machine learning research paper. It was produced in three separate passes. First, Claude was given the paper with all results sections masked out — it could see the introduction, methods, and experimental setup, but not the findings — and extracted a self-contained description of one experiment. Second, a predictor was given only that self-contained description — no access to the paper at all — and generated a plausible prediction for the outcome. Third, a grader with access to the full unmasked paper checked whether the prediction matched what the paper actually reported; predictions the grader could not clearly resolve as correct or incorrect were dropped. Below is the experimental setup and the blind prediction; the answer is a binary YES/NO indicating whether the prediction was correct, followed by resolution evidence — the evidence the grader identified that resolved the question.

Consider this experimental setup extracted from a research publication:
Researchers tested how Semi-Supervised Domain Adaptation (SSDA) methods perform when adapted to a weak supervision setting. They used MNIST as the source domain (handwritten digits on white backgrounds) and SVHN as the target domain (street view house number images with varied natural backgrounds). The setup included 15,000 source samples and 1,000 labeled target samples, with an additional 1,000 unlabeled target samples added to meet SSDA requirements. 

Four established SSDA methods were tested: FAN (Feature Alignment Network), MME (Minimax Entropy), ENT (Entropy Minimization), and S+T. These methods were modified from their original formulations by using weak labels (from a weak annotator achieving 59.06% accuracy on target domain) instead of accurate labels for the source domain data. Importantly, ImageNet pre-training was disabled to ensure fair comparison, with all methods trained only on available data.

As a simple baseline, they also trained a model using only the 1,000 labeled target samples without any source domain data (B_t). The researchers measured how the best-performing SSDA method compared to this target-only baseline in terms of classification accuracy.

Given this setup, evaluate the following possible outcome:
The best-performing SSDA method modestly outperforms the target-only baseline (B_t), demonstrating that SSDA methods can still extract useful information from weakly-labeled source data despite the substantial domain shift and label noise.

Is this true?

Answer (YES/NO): YES